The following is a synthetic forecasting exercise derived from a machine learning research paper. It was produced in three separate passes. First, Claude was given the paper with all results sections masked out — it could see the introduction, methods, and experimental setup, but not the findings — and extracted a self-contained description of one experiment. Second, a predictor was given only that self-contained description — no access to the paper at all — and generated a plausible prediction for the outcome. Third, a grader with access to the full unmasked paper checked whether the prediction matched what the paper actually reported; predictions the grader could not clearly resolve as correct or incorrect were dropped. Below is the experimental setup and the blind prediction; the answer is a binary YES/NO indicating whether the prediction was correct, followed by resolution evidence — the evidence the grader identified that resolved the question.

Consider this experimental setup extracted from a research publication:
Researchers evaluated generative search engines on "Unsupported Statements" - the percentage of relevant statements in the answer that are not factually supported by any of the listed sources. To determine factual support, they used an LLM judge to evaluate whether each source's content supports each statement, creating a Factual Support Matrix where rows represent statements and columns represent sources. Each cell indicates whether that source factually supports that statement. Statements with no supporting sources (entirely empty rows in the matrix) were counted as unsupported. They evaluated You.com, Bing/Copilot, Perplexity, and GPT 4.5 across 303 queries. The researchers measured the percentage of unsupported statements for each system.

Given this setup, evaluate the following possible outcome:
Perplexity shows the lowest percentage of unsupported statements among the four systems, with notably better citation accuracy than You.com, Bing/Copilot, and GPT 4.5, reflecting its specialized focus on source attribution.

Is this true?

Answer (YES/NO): NO